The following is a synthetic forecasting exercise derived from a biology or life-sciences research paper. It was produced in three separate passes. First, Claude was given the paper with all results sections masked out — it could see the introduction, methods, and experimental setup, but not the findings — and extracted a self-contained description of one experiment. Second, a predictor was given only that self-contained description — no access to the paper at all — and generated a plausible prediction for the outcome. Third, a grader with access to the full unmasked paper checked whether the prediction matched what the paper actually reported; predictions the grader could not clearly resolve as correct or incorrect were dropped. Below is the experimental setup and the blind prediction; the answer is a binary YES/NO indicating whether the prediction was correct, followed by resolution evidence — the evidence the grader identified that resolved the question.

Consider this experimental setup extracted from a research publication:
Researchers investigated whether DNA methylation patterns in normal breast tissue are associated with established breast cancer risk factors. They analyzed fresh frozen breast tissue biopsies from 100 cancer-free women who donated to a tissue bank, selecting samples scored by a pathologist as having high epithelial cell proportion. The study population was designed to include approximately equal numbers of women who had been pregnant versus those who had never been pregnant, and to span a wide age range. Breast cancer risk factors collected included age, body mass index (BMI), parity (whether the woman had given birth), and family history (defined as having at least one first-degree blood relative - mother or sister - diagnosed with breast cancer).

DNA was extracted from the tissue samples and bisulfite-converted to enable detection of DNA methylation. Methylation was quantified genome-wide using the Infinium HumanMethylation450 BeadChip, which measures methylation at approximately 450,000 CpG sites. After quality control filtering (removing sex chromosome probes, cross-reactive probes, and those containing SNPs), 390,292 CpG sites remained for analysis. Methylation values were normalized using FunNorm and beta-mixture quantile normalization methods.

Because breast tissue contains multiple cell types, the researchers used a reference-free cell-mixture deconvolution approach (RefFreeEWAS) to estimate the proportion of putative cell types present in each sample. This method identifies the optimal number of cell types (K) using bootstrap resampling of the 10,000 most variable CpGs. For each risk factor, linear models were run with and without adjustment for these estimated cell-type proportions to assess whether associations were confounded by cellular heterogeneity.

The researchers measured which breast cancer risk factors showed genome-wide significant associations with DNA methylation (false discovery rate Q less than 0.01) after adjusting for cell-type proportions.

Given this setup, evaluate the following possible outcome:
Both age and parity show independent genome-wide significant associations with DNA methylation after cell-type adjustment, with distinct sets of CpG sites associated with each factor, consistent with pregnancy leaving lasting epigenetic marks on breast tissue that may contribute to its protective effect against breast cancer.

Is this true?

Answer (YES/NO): NO